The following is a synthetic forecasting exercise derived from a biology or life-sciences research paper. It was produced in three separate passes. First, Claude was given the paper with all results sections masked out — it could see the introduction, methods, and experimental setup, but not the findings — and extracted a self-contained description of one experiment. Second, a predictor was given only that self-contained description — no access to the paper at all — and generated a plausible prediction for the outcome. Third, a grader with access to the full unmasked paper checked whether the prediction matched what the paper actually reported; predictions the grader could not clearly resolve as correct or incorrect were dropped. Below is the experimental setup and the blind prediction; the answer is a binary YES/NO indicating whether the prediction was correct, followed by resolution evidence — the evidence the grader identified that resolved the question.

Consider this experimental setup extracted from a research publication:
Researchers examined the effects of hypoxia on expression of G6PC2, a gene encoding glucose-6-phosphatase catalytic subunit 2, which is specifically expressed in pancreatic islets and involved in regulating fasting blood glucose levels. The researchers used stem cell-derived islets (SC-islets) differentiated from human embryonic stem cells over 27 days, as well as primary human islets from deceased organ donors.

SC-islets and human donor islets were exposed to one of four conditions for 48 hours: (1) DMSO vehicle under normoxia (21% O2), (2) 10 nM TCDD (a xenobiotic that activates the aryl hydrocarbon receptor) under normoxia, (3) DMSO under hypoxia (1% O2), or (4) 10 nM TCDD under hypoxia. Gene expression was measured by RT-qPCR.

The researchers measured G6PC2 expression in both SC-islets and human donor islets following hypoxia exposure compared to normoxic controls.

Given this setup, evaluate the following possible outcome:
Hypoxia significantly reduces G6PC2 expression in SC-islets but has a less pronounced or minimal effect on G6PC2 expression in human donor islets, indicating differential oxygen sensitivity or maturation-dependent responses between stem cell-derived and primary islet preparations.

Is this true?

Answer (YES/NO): NO